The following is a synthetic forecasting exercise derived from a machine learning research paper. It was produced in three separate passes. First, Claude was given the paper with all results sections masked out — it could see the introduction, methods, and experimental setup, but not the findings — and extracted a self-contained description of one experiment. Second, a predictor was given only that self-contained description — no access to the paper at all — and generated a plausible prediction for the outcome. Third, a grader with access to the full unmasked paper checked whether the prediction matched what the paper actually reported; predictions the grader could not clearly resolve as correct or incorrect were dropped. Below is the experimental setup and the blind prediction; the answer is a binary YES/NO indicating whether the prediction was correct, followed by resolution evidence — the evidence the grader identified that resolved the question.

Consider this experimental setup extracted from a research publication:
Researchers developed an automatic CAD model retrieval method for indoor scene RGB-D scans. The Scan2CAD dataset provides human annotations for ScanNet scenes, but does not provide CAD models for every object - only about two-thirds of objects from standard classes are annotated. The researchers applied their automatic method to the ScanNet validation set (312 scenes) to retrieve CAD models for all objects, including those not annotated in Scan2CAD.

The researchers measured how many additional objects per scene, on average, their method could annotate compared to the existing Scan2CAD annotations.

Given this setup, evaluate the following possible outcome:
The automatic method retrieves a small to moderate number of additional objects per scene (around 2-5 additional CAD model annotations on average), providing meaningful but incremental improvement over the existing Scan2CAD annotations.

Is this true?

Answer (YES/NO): YES